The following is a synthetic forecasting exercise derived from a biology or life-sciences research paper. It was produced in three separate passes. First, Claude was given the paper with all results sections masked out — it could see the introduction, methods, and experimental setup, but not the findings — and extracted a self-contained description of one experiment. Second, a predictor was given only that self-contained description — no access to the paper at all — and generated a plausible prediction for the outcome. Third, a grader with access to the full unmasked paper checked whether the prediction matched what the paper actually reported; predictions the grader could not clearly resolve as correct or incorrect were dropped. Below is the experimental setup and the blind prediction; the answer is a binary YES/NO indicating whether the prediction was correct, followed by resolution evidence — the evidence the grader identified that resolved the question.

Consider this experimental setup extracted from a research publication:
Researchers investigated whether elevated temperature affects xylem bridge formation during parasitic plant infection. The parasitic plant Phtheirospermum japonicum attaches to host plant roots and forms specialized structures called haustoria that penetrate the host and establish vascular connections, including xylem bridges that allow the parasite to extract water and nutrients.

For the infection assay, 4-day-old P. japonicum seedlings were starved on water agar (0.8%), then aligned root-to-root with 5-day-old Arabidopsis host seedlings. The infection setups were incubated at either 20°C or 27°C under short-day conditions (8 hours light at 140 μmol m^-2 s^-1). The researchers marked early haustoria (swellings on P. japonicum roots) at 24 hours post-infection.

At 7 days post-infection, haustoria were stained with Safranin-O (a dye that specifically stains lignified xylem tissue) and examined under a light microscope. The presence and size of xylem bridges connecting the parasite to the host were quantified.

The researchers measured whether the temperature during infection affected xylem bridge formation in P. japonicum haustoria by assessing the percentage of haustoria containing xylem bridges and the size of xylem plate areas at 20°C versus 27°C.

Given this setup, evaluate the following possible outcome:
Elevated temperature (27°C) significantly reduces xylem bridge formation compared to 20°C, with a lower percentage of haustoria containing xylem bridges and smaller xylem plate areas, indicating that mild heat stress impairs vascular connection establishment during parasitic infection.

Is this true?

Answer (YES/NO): NO